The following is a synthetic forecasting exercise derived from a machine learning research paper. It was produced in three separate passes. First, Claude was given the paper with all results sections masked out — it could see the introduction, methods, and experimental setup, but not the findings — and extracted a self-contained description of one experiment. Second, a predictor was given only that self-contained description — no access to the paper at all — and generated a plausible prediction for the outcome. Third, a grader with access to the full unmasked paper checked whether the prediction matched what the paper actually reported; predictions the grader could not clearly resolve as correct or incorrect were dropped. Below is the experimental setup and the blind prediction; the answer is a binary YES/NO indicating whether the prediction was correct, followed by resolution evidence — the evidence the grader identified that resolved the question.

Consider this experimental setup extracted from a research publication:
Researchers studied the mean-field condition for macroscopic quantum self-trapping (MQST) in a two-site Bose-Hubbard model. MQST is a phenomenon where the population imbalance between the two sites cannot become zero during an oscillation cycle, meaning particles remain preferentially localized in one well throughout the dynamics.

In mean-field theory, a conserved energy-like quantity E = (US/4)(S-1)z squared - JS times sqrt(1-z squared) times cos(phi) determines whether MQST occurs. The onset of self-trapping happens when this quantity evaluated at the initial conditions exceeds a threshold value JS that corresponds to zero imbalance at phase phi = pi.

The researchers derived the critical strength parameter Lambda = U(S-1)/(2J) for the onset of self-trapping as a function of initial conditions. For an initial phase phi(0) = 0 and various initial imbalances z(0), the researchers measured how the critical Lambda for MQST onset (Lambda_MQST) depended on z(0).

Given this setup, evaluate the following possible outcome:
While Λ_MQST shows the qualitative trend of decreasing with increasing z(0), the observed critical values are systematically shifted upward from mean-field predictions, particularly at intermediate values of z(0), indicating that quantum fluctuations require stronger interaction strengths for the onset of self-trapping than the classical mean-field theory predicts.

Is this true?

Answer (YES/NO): NO